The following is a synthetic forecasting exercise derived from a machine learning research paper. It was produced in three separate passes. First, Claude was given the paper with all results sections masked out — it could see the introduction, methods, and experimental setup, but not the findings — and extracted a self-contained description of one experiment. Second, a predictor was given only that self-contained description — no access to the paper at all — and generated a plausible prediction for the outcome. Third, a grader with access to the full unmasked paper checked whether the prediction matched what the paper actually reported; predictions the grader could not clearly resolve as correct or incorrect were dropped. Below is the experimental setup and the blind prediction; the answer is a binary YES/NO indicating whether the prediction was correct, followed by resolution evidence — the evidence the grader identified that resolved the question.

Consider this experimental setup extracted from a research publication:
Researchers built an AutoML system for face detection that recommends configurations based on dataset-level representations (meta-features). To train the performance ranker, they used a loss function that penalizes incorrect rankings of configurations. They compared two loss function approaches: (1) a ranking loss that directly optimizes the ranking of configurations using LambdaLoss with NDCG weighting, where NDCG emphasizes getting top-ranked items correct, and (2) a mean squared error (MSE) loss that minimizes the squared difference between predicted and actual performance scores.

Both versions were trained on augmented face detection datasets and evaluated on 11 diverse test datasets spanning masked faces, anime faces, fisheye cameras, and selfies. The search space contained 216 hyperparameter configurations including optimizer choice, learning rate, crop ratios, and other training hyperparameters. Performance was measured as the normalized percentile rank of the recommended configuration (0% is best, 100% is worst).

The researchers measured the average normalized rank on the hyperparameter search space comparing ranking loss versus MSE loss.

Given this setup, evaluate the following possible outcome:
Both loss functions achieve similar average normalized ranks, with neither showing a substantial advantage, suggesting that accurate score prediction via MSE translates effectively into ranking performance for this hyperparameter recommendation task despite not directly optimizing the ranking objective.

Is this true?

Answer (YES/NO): NO